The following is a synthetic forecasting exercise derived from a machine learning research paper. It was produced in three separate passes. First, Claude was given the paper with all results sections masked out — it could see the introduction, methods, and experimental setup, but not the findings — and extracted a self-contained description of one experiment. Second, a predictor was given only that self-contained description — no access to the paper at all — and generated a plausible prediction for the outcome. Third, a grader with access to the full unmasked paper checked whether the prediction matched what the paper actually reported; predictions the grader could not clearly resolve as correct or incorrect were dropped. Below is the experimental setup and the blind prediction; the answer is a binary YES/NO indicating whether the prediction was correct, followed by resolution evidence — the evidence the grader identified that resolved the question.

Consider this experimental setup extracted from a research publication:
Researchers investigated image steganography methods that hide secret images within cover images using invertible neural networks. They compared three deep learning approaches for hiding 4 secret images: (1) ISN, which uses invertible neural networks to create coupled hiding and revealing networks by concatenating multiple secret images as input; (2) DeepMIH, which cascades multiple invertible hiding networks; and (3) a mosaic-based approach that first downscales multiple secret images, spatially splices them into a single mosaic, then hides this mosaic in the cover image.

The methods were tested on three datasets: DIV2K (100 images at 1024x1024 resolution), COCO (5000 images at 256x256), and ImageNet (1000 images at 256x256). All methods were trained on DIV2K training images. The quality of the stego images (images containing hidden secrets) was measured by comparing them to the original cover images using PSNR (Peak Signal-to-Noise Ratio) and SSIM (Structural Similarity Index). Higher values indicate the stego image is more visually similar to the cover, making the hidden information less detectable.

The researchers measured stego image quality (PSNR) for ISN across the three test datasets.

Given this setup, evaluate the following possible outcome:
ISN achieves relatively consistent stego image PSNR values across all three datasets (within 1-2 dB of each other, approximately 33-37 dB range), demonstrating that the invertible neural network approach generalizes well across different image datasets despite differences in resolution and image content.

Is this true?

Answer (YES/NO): NO